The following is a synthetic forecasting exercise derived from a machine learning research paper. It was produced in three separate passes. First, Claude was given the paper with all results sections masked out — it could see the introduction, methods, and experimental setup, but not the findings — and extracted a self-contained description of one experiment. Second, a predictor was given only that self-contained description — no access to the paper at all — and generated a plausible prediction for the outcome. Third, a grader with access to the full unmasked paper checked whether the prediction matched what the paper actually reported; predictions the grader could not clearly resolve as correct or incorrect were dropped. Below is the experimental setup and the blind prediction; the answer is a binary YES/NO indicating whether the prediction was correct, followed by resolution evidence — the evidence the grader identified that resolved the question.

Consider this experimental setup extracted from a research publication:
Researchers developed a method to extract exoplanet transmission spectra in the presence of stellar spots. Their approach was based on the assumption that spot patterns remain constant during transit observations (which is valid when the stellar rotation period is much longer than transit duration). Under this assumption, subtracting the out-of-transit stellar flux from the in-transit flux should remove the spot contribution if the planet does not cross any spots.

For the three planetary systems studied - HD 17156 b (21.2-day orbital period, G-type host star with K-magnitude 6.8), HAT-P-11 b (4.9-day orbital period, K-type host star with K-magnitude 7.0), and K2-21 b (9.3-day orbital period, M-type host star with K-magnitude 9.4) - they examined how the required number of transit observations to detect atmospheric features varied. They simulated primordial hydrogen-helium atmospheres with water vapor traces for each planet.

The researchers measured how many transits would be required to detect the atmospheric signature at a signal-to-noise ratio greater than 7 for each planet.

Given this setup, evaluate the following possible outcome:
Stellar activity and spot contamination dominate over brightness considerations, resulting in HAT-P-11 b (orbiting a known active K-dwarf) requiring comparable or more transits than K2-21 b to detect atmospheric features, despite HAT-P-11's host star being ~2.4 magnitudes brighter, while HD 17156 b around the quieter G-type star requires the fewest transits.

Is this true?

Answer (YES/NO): NO